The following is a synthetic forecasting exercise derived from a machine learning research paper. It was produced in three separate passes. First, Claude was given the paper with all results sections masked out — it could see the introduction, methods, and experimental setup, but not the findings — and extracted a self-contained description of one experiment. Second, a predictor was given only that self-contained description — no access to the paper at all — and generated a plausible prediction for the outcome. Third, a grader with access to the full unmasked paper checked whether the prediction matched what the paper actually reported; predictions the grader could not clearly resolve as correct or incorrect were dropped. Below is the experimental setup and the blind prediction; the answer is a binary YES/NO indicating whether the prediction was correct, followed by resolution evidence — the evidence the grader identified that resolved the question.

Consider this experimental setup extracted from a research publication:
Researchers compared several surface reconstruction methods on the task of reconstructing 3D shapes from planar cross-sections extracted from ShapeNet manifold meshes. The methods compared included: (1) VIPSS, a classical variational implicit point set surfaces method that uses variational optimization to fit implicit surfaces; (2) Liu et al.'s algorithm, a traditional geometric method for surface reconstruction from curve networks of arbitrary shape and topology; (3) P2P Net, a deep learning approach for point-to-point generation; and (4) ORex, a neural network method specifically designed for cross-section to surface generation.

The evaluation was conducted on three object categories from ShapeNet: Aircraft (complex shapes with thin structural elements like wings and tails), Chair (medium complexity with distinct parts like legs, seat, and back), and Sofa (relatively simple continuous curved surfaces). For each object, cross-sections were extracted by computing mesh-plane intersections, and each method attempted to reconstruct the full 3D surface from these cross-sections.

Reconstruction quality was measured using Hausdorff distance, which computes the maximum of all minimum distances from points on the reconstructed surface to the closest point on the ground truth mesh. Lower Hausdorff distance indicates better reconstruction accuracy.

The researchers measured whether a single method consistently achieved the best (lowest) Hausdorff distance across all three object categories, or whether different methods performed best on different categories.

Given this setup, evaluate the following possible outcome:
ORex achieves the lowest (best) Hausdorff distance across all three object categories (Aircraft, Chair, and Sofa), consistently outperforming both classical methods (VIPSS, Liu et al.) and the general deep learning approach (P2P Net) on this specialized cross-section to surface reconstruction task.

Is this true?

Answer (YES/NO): NO